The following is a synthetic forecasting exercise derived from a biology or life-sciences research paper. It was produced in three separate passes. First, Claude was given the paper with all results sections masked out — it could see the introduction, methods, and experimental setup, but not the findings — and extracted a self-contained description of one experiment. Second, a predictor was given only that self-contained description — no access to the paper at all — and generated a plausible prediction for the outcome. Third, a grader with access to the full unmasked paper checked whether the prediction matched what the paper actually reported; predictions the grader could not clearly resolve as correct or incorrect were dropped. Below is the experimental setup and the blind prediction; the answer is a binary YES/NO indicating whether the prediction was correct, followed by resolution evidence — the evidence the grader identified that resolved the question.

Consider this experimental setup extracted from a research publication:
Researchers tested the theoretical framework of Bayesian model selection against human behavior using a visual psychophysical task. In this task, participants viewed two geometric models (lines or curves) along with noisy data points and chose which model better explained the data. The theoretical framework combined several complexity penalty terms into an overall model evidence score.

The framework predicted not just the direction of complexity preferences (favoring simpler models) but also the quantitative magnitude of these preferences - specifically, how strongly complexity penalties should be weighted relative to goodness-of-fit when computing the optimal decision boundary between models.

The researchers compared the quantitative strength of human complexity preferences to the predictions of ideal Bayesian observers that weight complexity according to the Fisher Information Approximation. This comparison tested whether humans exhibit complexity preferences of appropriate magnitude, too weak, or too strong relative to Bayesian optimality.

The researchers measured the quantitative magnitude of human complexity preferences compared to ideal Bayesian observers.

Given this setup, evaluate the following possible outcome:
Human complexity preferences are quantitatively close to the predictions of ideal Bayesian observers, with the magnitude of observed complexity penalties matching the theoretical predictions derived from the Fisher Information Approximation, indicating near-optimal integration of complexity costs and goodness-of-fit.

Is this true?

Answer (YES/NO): NO